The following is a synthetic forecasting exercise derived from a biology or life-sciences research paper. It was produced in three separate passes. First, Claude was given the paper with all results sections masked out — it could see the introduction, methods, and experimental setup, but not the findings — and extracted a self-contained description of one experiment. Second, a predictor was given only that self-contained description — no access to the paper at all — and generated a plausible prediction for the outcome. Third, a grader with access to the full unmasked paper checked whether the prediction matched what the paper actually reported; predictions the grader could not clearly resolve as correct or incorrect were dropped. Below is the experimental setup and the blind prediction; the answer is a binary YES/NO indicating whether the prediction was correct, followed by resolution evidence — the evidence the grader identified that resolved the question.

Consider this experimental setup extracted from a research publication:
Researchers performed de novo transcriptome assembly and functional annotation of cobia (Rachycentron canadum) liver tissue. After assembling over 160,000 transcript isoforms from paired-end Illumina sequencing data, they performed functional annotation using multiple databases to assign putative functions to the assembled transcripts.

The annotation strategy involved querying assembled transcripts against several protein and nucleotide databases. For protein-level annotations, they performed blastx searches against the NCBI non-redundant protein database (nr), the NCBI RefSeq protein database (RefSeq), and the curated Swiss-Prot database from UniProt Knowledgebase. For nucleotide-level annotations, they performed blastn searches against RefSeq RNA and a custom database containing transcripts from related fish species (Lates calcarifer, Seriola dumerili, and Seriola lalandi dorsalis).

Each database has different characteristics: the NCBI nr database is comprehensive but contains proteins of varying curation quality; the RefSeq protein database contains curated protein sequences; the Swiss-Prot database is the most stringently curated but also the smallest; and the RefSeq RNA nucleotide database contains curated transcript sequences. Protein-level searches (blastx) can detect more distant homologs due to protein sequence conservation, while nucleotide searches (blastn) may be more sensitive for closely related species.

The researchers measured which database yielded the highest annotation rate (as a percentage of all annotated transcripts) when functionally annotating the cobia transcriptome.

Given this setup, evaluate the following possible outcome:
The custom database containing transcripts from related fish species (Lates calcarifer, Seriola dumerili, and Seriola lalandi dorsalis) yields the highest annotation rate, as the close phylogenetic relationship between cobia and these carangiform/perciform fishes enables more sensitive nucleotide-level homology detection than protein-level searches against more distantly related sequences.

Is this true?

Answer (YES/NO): NO